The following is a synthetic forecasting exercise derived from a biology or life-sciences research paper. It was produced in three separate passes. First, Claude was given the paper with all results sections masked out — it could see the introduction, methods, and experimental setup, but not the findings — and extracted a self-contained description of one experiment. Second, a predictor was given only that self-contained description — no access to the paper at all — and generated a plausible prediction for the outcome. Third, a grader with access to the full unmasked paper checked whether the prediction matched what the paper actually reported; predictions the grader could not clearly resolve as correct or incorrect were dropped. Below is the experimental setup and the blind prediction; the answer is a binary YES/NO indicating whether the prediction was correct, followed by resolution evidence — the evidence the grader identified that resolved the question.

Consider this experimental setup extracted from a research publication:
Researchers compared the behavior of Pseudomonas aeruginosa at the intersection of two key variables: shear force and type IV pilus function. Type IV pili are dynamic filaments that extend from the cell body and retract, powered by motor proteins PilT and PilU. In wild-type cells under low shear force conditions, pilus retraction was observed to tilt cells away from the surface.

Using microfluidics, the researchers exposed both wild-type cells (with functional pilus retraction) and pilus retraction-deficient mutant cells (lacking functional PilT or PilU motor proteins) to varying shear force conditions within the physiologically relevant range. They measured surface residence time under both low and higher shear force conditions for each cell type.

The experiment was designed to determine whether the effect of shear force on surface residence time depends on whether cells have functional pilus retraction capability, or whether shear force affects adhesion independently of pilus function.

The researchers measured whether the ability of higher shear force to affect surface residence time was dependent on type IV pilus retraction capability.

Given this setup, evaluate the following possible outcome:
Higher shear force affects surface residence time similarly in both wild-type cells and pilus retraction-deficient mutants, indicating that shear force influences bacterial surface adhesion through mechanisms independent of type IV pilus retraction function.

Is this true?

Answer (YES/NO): NO